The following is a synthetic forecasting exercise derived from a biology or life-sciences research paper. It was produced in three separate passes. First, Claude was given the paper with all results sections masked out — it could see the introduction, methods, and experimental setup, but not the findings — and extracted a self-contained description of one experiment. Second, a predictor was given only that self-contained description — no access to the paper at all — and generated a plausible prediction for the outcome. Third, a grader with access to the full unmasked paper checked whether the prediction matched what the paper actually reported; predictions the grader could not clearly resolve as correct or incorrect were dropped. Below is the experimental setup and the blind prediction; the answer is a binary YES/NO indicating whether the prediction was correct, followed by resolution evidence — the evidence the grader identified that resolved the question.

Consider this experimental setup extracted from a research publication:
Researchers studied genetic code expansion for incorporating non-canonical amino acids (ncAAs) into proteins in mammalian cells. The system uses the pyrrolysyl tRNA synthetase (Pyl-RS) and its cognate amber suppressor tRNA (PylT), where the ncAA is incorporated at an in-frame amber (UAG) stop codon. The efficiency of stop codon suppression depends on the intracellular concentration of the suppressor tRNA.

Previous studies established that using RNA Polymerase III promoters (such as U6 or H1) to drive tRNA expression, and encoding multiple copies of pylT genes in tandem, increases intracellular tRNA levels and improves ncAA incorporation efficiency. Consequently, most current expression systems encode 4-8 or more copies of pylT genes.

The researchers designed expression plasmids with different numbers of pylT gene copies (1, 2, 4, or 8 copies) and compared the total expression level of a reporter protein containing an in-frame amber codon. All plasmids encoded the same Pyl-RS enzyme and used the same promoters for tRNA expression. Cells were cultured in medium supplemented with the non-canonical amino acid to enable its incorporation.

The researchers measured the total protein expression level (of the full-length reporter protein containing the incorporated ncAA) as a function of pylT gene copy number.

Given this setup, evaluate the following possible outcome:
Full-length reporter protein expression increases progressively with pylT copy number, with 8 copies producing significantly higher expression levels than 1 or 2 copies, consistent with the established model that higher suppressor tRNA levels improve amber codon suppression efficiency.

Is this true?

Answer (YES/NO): NO